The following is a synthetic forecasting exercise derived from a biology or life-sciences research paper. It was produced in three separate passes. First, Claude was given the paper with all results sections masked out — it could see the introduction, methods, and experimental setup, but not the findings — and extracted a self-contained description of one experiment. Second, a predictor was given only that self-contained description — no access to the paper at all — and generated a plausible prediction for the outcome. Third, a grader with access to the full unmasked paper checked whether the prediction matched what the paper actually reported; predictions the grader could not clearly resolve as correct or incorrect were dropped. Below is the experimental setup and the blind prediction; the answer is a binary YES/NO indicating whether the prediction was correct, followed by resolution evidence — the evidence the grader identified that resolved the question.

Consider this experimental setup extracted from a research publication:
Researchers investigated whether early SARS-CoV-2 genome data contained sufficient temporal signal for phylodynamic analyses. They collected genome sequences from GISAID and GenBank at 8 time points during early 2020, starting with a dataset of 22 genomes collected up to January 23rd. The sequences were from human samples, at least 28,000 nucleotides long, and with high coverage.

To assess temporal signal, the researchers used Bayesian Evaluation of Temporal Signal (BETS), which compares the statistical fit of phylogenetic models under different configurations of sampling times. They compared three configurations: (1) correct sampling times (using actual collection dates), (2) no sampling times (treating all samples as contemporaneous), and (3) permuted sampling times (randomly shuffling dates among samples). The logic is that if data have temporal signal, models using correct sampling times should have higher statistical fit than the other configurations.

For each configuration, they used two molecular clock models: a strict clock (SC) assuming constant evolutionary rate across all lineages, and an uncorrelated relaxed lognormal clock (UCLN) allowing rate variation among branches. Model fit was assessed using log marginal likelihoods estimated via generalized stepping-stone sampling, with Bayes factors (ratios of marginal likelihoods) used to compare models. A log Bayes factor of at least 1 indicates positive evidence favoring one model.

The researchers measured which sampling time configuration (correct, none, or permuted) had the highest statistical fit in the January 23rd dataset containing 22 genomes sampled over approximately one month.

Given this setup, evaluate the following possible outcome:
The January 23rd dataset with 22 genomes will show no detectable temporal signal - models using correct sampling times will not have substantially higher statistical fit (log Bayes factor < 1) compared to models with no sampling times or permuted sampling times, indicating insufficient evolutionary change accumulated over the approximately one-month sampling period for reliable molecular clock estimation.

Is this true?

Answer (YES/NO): YES